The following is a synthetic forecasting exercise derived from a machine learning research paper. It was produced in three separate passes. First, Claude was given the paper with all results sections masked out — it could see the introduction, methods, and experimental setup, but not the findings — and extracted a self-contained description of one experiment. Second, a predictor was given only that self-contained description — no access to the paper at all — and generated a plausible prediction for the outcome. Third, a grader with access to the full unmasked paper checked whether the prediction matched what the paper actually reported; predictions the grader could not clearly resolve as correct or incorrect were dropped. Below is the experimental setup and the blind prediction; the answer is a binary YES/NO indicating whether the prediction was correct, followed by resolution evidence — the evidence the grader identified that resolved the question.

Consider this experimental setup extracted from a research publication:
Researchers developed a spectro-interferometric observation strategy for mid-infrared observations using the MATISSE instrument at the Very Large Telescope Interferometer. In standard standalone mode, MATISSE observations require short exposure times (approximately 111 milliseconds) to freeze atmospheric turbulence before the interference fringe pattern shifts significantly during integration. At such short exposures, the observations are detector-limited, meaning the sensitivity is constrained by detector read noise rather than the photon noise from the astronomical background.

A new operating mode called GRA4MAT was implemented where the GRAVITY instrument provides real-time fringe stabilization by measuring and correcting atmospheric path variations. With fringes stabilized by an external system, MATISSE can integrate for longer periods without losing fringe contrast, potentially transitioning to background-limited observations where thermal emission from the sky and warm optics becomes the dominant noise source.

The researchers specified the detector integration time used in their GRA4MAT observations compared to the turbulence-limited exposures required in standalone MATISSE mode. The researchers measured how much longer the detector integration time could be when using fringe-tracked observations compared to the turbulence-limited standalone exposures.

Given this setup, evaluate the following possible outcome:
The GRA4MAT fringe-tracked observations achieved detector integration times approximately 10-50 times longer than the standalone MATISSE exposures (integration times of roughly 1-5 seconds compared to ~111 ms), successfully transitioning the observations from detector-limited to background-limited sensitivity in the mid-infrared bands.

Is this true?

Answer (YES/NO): NO